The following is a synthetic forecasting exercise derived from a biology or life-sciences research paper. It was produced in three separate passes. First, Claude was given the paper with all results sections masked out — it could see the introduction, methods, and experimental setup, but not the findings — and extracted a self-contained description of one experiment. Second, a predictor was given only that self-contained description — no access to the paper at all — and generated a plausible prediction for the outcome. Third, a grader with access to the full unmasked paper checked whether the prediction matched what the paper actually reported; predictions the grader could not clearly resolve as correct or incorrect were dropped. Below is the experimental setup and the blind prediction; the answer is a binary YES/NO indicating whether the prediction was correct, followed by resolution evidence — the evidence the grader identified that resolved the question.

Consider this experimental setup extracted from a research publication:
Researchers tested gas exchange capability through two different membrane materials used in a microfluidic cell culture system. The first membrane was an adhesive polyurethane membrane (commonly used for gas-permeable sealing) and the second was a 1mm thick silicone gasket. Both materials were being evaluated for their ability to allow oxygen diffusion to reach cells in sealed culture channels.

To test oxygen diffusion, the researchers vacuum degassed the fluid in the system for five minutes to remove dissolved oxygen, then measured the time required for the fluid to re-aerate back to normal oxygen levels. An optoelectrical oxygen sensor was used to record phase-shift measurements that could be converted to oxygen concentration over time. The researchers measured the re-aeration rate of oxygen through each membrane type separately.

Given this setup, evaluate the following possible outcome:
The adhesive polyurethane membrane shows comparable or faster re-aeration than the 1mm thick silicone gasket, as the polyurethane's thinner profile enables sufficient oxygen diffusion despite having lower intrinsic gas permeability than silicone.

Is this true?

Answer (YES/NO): YES